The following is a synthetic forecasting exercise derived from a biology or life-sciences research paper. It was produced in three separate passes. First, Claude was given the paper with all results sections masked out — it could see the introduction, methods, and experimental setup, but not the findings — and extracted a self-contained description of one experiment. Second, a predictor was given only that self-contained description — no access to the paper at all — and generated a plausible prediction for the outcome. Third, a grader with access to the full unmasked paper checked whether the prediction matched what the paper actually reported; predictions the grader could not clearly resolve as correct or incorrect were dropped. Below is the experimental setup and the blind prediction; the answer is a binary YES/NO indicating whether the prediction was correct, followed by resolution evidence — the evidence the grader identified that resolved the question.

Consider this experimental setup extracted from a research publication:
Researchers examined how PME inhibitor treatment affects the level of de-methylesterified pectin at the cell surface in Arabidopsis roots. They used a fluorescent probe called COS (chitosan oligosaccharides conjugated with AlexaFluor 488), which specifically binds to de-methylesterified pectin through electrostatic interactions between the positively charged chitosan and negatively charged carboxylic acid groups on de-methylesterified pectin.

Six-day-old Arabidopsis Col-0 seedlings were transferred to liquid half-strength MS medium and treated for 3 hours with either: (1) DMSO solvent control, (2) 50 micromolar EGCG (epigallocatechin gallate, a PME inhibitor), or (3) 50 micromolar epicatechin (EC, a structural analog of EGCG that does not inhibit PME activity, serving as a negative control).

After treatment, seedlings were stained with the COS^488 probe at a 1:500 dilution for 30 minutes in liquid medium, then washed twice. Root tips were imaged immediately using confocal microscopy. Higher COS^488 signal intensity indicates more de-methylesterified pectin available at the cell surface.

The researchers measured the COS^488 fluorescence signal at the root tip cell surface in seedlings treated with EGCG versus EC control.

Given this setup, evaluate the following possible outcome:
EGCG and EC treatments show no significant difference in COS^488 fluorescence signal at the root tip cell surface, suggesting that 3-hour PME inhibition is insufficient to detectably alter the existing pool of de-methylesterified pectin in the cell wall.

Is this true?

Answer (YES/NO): NO